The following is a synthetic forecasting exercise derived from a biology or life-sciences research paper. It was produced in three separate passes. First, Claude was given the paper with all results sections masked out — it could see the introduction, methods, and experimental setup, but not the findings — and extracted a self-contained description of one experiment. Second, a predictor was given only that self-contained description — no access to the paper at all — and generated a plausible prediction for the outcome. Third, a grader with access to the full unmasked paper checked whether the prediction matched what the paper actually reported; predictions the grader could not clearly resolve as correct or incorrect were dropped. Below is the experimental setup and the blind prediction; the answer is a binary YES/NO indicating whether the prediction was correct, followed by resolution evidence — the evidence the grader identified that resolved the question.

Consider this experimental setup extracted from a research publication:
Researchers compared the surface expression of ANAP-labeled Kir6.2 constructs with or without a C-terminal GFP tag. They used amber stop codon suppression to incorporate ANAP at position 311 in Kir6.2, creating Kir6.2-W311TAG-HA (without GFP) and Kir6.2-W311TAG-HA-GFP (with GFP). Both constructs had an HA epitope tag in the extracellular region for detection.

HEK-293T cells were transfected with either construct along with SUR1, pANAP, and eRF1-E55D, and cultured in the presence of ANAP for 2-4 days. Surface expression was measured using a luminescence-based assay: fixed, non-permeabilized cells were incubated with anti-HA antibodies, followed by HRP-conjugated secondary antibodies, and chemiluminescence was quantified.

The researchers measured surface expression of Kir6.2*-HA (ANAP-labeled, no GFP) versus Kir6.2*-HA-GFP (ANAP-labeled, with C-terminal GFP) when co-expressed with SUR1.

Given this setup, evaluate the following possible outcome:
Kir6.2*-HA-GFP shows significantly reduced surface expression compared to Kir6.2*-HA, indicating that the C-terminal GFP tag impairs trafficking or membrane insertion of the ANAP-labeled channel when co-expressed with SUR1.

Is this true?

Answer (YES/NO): NO